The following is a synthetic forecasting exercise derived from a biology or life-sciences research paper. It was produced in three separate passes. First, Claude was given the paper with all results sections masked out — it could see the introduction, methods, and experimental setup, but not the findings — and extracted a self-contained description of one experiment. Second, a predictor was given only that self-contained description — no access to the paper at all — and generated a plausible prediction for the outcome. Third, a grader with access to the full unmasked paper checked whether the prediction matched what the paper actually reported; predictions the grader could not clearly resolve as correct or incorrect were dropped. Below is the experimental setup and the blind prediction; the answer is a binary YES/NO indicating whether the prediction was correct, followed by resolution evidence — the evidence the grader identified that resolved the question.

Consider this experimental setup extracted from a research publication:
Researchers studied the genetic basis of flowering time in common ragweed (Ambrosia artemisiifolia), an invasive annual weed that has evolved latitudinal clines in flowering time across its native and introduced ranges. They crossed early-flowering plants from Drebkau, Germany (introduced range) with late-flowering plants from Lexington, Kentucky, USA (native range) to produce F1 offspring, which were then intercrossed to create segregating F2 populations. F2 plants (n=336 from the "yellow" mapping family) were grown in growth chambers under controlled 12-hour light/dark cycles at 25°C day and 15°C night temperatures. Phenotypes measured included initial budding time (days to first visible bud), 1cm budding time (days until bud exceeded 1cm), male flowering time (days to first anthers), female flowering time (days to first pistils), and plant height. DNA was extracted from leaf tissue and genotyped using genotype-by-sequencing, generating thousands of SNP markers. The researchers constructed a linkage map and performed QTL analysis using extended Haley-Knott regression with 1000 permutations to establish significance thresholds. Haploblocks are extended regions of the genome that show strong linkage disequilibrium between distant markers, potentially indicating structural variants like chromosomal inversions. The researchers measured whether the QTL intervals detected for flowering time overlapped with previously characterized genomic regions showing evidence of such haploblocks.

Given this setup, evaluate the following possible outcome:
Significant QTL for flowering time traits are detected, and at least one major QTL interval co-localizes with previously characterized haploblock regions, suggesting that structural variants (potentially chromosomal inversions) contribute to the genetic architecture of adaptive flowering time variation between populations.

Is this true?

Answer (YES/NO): YES